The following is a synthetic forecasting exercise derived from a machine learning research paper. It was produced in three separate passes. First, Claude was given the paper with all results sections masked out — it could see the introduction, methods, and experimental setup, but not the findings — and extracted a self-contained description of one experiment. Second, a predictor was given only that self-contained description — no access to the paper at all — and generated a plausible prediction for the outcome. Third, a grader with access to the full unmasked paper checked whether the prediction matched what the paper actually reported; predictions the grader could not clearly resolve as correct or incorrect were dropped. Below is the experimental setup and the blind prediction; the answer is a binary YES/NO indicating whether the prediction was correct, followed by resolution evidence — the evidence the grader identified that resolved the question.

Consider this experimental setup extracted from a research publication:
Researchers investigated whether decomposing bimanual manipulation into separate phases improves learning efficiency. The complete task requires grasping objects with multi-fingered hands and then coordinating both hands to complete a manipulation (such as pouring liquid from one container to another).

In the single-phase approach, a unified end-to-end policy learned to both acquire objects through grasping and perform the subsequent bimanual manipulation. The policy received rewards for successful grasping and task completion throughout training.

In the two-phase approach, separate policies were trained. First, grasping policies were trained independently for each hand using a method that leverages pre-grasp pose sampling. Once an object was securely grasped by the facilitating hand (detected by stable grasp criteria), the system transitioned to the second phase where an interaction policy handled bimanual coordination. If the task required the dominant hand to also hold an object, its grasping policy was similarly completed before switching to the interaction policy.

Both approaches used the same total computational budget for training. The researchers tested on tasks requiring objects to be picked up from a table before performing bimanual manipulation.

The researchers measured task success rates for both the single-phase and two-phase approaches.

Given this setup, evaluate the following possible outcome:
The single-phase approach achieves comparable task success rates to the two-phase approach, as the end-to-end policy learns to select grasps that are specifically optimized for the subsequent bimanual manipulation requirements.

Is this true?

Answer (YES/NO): NO